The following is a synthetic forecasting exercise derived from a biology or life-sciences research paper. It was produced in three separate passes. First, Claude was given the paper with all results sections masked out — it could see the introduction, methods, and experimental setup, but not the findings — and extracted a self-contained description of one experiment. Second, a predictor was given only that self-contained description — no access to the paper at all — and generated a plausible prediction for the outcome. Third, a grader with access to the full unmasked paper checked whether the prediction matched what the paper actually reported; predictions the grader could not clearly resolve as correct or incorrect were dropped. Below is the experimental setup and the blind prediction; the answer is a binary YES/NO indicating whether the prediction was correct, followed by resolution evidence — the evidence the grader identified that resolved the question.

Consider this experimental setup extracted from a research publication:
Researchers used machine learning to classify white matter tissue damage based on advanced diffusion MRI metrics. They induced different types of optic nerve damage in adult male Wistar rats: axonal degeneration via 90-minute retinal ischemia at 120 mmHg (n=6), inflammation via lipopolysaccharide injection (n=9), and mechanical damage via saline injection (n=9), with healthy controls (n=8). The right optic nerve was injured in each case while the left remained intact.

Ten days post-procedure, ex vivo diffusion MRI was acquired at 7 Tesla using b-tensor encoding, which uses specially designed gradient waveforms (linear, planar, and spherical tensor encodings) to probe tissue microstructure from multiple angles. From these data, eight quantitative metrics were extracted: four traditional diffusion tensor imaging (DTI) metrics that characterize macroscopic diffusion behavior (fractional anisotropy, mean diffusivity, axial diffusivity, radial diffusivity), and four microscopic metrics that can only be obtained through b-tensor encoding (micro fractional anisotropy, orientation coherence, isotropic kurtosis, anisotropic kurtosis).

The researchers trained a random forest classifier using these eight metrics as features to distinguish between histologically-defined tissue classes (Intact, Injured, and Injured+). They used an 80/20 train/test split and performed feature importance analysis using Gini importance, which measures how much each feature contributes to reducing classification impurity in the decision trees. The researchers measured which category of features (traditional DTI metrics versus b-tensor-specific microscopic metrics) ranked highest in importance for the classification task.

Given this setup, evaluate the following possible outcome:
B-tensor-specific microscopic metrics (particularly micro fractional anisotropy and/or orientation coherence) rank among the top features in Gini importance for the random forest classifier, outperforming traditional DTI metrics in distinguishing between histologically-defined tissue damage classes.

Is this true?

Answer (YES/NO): NO